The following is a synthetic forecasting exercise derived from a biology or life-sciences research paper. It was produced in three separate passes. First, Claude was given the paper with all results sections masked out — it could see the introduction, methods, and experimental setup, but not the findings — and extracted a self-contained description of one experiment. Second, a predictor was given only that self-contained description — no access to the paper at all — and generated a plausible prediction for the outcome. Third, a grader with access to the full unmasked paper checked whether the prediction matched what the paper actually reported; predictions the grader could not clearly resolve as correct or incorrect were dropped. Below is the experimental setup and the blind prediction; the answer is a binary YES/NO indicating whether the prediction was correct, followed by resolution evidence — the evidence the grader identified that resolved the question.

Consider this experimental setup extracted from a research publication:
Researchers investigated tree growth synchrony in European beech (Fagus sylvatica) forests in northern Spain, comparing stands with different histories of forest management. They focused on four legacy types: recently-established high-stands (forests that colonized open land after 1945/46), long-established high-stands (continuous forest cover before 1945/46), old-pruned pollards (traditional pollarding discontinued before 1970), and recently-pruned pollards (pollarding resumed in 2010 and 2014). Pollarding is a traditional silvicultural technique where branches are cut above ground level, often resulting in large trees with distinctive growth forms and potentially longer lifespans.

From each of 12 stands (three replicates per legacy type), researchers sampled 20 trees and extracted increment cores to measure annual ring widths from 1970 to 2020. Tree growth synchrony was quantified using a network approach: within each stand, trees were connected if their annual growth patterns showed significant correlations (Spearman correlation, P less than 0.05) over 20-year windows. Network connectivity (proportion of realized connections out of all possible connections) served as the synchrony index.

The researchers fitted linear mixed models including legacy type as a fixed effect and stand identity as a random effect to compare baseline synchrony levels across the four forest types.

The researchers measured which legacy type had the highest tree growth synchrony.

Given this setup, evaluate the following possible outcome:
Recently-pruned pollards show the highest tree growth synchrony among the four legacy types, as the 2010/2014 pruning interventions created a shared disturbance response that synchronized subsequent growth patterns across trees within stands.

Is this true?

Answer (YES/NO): NO